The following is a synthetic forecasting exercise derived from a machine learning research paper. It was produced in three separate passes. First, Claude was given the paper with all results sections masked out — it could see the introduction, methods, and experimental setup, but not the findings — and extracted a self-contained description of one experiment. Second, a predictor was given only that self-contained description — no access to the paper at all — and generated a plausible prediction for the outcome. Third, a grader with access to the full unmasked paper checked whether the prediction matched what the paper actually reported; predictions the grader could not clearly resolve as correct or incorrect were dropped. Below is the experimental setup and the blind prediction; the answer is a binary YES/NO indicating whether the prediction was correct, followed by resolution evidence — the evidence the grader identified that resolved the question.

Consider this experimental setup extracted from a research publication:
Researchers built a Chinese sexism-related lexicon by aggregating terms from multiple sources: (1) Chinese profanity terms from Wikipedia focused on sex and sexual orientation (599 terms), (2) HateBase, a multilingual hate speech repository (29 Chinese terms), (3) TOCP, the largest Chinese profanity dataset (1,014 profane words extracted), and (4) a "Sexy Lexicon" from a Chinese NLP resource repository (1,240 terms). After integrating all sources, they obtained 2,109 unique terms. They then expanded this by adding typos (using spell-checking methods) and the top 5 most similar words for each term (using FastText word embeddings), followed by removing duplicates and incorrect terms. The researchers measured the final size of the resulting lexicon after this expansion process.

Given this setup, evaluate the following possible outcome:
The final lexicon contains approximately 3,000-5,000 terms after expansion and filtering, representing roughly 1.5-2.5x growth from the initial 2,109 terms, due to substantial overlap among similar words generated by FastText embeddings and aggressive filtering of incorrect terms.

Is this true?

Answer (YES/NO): NO